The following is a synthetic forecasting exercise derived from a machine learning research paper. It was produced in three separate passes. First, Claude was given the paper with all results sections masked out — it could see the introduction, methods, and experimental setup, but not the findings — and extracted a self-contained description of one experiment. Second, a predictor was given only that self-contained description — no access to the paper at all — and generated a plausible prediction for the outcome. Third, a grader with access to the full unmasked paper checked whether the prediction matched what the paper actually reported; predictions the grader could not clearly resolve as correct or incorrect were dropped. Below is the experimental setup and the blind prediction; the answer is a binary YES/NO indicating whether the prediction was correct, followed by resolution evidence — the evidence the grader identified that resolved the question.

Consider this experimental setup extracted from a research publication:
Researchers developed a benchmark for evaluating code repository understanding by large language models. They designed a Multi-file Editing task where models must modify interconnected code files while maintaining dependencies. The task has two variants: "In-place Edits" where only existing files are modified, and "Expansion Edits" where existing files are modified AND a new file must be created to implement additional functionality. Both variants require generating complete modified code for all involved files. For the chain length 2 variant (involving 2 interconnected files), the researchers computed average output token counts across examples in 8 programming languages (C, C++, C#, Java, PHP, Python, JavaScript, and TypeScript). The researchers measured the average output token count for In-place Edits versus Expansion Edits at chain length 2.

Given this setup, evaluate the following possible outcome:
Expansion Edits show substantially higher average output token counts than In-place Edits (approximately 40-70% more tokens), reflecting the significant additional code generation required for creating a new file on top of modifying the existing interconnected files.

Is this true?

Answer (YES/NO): YES